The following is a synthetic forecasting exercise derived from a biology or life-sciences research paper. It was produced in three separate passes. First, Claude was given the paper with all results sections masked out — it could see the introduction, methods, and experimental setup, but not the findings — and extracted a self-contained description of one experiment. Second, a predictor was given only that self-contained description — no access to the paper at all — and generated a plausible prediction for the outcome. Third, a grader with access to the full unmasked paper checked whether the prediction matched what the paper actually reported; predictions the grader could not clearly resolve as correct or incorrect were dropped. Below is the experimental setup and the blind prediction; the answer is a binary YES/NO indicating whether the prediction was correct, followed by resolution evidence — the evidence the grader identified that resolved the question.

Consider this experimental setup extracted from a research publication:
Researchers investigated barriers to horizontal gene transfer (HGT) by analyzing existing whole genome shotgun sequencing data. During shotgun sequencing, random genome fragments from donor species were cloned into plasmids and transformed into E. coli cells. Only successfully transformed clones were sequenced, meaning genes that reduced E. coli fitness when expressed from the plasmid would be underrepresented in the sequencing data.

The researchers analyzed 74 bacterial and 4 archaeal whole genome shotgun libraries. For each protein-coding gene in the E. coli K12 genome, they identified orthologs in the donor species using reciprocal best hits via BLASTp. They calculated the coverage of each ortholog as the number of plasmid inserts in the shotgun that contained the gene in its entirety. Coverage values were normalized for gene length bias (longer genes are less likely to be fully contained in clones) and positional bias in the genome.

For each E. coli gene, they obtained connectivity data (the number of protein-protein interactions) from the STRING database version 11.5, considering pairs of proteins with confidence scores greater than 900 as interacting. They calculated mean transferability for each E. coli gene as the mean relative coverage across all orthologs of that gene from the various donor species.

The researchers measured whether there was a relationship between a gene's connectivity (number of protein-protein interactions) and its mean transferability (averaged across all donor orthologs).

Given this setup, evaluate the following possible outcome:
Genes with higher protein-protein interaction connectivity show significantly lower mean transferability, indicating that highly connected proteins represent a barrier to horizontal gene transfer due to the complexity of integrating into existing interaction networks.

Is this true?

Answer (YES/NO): YES